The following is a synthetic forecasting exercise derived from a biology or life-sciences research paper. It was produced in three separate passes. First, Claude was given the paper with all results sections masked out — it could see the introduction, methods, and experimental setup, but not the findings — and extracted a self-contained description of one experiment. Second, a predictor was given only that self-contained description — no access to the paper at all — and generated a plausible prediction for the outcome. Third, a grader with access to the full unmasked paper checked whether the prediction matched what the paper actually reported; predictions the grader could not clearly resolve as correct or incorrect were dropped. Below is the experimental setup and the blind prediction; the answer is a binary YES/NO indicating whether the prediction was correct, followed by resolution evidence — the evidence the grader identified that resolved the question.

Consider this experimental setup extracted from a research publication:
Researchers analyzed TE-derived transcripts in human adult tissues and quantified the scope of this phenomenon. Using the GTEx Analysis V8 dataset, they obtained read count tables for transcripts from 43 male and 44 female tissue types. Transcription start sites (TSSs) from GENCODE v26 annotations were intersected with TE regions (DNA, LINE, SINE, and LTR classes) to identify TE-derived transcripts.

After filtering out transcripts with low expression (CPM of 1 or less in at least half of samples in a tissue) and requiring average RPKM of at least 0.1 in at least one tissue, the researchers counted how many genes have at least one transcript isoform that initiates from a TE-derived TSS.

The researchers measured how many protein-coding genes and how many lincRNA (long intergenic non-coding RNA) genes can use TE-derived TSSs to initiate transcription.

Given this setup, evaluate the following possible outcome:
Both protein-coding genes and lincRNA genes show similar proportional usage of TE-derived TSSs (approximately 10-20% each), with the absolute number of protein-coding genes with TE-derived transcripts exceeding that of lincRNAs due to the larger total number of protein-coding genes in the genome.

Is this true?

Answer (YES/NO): YES